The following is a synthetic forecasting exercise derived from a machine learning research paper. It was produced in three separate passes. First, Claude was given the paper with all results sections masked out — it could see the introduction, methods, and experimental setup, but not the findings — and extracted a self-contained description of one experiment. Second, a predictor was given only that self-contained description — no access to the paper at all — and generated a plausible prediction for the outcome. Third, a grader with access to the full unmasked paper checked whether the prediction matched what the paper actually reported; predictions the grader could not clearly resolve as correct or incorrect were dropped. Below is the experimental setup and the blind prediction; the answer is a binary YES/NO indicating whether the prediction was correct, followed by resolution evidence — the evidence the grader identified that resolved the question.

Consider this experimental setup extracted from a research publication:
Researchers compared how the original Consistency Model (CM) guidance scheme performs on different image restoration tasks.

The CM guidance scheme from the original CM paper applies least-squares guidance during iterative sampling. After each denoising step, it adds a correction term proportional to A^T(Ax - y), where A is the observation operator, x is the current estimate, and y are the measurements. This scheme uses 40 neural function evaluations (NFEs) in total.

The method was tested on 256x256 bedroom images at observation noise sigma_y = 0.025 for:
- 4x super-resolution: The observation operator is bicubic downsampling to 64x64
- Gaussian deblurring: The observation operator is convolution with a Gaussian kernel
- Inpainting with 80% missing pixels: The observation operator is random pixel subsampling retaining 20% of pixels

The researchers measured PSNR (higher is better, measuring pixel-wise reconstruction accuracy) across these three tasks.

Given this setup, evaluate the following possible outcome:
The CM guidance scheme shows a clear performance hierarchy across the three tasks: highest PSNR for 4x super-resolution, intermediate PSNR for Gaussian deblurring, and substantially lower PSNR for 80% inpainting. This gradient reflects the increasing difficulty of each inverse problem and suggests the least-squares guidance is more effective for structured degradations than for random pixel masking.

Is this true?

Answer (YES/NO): NO